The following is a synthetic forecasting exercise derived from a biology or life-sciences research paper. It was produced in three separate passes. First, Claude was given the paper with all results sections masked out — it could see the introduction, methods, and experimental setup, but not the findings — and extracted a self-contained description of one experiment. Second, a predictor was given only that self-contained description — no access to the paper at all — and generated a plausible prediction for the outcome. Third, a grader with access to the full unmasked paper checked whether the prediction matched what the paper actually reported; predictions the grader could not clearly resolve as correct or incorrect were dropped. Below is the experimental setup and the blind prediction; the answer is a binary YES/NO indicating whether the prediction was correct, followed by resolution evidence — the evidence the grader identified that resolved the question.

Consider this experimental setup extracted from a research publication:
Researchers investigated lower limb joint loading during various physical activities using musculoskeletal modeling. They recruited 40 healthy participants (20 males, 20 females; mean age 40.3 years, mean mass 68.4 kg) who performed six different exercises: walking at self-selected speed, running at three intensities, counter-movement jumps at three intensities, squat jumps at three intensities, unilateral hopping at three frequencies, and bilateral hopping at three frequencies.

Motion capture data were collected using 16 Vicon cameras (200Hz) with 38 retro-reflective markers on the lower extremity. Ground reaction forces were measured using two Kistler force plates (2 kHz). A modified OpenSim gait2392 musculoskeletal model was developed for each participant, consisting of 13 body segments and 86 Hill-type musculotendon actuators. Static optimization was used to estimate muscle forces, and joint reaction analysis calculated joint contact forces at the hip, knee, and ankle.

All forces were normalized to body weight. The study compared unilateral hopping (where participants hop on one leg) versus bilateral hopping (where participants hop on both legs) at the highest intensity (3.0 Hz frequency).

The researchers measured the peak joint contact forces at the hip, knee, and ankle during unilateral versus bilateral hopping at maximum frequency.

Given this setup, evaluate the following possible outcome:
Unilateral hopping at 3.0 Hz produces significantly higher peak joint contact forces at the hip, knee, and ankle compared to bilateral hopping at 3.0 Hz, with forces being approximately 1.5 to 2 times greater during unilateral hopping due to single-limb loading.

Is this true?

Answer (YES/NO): NO